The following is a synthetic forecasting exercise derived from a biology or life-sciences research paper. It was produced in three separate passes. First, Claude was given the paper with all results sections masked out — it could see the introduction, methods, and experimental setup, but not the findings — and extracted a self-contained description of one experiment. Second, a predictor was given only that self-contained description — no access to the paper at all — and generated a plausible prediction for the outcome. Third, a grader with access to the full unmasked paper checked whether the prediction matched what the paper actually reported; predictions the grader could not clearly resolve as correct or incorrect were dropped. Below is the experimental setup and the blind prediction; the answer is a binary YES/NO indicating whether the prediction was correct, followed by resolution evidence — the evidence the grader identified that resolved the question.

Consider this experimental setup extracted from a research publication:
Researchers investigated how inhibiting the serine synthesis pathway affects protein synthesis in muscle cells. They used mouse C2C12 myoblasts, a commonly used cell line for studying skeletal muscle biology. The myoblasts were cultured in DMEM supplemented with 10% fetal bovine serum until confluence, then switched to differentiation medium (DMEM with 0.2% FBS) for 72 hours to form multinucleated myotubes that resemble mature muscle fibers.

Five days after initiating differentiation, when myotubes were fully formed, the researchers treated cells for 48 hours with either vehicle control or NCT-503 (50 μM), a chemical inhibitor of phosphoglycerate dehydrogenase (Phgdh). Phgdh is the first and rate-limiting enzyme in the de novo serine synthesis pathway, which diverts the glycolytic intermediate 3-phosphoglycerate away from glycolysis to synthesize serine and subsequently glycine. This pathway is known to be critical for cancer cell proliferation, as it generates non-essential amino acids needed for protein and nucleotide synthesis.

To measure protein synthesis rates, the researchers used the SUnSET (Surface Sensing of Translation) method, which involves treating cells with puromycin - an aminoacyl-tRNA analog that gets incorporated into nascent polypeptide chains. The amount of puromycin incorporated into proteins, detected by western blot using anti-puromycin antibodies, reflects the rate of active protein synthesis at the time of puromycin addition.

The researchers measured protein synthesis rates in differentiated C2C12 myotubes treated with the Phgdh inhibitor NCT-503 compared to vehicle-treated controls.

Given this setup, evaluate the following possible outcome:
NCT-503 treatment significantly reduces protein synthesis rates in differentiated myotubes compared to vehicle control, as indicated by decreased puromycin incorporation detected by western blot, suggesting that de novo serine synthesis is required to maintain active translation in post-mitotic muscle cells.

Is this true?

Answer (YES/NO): YES